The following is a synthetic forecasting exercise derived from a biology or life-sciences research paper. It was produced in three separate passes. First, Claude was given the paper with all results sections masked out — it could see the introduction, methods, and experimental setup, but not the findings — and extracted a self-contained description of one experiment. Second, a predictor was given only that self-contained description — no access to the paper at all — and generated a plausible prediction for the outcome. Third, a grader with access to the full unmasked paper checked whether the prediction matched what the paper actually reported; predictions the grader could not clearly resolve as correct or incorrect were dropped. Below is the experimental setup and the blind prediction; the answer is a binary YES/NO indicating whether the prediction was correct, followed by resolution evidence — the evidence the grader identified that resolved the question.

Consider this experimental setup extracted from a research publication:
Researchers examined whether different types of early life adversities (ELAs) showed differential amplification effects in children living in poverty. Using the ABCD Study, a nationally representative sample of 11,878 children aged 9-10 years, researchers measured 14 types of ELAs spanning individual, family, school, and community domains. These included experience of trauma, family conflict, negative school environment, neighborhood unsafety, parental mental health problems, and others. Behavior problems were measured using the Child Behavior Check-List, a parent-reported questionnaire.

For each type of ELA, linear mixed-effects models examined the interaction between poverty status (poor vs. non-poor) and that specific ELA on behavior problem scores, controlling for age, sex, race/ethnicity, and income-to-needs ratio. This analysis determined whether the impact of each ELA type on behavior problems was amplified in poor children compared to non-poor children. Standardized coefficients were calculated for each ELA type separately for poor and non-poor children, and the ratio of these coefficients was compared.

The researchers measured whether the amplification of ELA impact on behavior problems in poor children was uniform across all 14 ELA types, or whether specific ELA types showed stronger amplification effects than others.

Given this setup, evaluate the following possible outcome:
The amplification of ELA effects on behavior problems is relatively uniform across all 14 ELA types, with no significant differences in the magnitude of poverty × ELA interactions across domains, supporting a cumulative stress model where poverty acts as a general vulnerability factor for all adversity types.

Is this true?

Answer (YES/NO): NO